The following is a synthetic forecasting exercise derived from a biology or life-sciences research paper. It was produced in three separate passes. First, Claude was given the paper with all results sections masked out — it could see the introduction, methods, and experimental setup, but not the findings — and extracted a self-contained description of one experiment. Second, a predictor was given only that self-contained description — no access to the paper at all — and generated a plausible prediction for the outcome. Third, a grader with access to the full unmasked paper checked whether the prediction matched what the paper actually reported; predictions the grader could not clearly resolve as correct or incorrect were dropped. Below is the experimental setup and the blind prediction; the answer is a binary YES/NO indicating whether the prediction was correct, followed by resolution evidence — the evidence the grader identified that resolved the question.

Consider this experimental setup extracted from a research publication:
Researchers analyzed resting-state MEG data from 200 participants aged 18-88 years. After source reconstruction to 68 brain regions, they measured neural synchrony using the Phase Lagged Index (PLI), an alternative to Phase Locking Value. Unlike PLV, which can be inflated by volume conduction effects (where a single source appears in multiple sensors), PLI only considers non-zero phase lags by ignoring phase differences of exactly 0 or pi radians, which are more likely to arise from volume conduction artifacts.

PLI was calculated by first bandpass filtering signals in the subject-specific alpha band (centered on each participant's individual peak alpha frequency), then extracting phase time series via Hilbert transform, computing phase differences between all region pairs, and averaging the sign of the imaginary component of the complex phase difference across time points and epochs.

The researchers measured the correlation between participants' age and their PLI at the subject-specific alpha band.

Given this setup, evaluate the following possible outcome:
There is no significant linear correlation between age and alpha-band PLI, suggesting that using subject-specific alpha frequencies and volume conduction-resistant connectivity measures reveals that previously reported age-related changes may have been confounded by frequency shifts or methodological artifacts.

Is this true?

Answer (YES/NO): YES